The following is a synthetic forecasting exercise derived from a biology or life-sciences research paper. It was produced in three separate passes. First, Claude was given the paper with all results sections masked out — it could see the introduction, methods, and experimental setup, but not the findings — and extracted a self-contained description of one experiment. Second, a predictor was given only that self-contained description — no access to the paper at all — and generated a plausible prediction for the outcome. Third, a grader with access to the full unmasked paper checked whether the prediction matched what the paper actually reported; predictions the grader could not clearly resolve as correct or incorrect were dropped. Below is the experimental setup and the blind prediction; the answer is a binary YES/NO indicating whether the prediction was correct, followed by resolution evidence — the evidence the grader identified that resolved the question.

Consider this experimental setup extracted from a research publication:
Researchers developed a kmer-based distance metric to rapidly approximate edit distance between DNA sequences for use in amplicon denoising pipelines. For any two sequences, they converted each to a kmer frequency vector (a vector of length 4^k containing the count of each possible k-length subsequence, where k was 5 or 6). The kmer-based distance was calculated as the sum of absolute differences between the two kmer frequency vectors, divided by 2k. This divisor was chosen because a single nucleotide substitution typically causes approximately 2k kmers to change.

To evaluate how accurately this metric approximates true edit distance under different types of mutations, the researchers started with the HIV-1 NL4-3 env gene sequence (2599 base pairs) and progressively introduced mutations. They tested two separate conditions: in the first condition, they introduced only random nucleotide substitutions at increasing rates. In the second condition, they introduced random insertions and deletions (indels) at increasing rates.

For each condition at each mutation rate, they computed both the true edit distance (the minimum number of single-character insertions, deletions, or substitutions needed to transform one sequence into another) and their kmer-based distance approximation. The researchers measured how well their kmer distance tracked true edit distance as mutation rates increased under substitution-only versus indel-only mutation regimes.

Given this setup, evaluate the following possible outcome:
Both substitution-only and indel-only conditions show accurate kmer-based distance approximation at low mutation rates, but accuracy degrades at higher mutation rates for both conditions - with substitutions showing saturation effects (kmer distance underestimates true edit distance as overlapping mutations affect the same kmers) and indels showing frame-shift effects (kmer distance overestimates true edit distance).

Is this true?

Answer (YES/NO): NO